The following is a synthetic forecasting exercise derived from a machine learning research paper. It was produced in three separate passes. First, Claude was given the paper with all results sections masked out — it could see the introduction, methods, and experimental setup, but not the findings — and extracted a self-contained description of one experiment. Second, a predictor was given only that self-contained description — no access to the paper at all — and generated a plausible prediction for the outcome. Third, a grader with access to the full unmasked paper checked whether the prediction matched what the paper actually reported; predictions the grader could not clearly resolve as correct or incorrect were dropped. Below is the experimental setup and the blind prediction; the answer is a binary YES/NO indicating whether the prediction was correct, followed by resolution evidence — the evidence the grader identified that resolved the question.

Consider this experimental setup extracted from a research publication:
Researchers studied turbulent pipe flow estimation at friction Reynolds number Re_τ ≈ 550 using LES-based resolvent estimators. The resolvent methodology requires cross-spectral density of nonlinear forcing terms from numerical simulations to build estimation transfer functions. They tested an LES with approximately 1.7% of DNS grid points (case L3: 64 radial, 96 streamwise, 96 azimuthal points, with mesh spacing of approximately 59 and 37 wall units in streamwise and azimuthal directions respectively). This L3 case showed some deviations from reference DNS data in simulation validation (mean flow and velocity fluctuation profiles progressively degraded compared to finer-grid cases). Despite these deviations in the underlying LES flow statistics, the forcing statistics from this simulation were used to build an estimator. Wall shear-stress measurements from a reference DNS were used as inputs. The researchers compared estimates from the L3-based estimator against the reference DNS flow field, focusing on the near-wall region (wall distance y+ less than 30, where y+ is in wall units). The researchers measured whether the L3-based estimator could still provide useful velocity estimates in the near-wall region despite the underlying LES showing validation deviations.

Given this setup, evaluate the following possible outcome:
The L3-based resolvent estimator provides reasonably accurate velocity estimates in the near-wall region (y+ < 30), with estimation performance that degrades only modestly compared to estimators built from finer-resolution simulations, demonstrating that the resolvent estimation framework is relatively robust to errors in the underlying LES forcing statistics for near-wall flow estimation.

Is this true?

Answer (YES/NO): YES